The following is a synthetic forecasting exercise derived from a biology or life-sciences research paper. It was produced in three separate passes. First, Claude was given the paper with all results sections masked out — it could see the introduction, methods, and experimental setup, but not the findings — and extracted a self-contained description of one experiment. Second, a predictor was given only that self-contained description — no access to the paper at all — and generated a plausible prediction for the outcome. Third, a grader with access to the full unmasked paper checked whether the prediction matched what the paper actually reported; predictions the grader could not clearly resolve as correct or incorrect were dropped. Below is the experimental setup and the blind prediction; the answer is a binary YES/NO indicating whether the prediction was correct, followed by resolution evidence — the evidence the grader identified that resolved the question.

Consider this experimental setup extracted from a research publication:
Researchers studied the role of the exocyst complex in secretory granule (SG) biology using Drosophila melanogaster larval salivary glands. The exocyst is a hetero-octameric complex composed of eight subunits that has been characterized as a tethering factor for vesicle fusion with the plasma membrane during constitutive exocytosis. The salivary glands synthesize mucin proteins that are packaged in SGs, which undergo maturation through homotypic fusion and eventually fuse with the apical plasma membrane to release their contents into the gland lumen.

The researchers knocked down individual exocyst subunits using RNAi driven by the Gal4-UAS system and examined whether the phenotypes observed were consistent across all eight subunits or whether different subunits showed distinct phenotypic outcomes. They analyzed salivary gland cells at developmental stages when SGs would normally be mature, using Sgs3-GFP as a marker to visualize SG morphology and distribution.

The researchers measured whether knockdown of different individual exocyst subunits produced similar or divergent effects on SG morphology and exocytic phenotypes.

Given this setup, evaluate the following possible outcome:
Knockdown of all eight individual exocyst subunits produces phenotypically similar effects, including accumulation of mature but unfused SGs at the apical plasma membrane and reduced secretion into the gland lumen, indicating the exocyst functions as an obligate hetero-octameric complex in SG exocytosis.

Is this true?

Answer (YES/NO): NO